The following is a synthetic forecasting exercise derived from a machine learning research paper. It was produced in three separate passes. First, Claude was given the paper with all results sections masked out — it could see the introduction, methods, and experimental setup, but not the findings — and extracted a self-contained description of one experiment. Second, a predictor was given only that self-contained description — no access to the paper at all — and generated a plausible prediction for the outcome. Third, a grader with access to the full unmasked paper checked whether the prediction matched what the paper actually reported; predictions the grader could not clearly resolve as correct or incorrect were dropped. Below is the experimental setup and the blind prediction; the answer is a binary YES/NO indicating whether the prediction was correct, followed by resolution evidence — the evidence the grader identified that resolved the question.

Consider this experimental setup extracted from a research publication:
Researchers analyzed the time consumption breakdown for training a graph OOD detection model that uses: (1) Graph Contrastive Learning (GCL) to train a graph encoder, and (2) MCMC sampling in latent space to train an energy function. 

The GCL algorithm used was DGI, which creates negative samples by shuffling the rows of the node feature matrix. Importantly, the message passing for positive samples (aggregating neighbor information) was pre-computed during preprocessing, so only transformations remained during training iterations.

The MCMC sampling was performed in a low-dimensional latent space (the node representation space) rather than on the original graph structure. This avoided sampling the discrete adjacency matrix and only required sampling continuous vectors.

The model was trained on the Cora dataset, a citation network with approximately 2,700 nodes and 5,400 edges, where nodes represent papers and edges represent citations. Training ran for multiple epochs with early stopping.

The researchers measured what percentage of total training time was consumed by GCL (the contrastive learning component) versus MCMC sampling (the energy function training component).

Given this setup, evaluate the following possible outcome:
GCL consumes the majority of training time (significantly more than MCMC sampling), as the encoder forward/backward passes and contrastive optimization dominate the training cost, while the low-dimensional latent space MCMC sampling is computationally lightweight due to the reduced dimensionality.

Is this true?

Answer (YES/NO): NO